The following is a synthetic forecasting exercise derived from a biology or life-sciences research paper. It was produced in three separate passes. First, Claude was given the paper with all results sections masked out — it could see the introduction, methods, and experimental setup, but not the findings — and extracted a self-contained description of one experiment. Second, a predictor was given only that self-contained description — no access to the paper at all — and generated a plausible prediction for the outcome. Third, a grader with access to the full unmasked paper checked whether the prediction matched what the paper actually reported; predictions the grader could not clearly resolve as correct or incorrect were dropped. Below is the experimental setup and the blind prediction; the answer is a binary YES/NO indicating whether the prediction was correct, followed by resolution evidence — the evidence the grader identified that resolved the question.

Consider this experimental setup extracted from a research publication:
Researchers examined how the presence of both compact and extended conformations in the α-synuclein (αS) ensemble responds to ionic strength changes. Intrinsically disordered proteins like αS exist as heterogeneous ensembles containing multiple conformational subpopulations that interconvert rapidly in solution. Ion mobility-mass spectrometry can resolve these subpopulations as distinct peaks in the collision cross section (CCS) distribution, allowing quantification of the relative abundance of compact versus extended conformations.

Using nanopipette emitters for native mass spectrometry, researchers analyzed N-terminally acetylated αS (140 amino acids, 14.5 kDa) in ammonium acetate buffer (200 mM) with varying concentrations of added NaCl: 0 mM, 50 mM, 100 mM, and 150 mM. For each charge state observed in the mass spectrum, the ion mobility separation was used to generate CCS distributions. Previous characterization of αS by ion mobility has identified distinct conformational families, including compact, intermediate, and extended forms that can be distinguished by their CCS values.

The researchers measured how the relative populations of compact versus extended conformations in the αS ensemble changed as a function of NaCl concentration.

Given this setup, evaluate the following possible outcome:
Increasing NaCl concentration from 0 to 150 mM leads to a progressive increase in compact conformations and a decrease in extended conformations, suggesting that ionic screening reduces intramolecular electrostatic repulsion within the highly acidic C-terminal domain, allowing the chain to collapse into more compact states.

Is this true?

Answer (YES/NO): NO